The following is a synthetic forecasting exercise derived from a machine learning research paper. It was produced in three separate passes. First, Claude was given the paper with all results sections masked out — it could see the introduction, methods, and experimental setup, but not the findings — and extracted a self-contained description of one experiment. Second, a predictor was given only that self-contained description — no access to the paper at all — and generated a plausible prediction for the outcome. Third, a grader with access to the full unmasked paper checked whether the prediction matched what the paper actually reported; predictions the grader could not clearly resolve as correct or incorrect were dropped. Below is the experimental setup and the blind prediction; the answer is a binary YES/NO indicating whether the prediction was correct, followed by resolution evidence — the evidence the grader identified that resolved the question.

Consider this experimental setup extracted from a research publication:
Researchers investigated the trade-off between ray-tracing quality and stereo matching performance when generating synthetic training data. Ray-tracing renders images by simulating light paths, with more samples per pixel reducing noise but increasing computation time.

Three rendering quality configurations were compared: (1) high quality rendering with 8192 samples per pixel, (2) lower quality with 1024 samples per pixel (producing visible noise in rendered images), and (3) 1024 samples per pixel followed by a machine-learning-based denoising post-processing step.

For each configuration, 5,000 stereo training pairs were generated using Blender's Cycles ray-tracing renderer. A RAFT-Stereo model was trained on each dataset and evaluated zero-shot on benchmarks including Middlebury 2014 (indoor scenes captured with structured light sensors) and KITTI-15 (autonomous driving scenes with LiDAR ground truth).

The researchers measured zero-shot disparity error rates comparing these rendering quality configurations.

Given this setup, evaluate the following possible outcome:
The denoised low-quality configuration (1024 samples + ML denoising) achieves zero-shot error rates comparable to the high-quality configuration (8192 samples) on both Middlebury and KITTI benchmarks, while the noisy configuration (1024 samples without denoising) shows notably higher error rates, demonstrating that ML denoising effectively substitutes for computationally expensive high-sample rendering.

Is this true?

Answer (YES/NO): NO